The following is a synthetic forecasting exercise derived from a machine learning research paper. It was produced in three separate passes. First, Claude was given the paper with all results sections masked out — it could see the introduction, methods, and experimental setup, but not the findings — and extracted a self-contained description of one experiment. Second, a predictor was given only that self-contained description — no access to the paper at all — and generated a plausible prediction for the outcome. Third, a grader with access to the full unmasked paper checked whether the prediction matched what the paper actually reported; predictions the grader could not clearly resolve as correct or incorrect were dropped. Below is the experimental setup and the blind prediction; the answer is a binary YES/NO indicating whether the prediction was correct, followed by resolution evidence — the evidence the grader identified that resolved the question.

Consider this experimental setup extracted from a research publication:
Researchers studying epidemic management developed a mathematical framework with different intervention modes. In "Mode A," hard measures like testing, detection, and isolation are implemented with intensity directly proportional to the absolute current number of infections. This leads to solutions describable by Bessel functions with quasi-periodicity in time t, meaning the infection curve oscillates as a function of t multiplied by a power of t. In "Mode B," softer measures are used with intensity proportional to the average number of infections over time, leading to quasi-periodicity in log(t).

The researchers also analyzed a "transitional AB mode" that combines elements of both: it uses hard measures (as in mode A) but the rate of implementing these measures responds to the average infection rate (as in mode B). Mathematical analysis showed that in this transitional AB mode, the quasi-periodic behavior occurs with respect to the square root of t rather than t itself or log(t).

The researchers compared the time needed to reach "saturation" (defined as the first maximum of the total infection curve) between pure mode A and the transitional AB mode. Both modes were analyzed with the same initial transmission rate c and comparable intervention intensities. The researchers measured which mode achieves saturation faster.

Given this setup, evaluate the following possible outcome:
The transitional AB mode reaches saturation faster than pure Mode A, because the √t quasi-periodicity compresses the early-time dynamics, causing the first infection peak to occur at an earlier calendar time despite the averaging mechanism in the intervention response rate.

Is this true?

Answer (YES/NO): NO